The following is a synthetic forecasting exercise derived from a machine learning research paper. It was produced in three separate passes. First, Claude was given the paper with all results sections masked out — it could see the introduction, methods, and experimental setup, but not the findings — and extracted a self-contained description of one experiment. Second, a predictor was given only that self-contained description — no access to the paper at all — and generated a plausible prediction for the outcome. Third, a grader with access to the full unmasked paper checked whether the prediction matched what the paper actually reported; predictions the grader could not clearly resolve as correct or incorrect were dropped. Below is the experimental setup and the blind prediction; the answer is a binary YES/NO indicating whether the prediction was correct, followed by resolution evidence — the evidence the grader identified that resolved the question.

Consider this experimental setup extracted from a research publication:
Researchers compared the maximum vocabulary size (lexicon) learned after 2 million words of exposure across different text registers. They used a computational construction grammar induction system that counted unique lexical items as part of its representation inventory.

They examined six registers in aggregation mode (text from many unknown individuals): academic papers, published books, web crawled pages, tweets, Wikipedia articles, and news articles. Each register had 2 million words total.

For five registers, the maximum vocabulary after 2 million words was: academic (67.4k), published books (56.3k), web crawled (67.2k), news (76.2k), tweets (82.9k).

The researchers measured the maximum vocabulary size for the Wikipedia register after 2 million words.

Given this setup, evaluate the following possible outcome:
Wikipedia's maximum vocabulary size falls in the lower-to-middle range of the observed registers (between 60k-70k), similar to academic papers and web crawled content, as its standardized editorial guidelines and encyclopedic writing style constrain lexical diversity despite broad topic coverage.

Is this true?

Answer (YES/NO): NO